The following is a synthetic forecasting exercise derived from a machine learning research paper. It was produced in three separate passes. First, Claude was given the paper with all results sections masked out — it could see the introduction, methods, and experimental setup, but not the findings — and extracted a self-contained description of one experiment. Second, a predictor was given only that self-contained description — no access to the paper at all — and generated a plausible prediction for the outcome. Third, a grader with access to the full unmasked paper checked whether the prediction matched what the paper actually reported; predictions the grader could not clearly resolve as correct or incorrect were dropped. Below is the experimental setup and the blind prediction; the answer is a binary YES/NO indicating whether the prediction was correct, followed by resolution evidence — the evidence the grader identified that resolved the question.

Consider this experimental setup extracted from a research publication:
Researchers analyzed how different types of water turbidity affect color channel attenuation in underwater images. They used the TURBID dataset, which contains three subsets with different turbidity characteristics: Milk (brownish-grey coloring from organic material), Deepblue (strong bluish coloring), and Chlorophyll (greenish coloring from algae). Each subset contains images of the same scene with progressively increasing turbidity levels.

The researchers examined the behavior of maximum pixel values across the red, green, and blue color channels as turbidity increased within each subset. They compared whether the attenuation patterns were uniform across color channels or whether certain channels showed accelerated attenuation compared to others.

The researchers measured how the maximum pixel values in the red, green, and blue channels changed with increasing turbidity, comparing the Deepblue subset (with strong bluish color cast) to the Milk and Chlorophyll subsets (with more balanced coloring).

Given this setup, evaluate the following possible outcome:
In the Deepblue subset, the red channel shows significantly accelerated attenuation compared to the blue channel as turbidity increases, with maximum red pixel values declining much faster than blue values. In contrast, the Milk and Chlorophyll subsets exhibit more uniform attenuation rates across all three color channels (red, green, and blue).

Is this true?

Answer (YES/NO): YES